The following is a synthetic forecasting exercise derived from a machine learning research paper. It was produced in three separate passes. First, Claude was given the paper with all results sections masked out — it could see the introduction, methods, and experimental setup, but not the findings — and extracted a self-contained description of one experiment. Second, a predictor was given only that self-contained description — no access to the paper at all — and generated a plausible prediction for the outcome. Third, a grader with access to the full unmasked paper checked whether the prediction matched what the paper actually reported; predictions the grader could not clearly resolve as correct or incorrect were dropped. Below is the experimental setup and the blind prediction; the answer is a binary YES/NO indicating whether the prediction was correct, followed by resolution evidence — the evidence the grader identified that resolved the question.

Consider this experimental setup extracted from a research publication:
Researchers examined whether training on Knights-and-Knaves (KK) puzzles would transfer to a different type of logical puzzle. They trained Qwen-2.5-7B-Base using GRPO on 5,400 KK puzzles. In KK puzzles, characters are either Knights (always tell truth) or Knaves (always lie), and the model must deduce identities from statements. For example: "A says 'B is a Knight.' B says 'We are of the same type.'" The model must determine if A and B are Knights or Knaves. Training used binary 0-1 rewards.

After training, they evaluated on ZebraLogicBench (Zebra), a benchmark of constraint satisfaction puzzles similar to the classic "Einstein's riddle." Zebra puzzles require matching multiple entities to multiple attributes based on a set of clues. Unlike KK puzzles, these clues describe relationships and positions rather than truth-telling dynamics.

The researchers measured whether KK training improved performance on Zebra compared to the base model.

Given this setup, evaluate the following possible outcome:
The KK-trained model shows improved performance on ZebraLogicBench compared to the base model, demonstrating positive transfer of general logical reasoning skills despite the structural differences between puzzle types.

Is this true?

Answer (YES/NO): YES